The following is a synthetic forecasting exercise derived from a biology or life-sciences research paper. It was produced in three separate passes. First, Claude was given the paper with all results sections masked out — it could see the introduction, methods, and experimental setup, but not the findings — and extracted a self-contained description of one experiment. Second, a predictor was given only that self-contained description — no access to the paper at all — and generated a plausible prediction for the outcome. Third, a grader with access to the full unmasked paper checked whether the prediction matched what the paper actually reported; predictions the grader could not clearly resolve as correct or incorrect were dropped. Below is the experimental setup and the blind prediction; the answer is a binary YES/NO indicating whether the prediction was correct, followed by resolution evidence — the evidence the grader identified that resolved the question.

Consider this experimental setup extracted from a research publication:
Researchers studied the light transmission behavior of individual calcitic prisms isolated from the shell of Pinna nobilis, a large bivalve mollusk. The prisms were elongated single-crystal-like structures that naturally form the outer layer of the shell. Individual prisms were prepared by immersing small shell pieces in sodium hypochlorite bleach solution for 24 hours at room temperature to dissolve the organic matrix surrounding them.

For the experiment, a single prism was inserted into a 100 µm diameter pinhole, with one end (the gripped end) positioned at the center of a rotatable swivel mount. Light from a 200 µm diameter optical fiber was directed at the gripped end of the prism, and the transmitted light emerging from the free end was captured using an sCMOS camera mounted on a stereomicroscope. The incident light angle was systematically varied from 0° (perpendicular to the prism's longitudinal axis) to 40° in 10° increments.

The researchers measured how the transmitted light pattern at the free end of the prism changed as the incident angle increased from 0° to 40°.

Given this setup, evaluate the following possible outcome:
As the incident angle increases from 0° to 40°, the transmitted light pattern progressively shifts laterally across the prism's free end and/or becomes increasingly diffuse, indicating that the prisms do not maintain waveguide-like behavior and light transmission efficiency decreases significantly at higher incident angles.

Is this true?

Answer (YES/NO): NO